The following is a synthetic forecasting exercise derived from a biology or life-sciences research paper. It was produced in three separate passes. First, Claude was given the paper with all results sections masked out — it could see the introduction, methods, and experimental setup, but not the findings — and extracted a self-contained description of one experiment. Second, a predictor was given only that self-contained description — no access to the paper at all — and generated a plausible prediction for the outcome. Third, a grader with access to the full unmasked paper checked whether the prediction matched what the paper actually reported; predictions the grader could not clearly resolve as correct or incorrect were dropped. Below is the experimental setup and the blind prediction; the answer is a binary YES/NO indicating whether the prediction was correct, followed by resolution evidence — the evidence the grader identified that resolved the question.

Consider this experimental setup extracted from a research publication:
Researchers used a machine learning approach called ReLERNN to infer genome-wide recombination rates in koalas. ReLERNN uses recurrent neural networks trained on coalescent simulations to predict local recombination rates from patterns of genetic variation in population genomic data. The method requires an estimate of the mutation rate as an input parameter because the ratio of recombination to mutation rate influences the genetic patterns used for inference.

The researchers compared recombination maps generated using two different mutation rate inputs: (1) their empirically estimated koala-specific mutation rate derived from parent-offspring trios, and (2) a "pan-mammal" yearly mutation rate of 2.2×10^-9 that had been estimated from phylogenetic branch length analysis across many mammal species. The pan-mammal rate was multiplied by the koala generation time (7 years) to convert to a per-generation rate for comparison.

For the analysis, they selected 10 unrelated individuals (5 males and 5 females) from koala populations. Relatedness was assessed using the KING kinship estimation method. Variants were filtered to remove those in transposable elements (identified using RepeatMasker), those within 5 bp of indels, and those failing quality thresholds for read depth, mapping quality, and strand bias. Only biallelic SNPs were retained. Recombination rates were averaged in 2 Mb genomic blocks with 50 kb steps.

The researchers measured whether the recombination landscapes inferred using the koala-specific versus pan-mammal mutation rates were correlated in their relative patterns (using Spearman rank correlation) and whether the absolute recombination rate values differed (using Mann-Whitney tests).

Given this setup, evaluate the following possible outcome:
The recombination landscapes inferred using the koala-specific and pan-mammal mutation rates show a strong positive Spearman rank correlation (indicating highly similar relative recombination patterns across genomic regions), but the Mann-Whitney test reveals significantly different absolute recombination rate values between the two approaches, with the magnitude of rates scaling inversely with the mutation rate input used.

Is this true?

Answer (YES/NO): NO